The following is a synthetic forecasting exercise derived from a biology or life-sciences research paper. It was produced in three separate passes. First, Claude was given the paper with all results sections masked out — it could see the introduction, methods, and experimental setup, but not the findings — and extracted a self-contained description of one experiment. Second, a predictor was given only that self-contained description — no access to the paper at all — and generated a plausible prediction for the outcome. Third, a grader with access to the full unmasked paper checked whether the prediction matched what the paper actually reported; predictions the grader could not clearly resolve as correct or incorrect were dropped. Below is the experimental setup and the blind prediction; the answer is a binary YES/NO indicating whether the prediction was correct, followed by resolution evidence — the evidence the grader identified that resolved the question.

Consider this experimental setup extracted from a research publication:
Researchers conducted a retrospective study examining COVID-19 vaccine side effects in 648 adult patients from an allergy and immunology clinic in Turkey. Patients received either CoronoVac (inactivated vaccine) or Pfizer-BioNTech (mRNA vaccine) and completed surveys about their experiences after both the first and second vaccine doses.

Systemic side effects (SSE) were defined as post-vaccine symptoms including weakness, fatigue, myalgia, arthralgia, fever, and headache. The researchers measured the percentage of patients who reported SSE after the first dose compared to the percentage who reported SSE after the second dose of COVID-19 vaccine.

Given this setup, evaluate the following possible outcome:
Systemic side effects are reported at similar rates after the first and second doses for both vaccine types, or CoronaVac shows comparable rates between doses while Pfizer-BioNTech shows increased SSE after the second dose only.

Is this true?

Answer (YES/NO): NO